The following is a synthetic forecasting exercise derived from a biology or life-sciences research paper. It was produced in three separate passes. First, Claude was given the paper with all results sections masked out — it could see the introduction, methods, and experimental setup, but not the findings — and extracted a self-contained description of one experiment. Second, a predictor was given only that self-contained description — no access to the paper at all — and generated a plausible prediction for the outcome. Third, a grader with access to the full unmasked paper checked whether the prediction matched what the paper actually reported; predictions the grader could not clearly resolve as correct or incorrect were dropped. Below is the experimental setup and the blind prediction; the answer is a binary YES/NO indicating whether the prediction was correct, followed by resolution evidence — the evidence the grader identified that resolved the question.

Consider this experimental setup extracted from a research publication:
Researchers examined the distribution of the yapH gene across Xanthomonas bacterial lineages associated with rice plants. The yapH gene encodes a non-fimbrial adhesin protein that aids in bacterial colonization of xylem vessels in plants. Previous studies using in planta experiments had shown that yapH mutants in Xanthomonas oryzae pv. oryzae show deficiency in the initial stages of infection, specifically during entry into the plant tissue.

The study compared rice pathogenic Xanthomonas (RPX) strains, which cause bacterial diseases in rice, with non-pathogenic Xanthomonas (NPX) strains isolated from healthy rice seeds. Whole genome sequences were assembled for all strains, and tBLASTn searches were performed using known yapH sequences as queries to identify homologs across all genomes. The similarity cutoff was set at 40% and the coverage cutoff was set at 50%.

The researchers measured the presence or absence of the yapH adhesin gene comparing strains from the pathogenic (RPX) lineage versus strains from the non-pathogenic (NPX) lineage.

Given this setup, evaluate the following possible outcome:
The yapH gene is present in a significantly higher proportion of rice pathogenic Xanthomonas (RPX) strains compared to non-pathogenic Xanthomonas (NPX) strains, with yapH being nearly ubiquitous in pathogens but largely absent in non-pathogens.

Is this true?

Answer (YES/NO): YES